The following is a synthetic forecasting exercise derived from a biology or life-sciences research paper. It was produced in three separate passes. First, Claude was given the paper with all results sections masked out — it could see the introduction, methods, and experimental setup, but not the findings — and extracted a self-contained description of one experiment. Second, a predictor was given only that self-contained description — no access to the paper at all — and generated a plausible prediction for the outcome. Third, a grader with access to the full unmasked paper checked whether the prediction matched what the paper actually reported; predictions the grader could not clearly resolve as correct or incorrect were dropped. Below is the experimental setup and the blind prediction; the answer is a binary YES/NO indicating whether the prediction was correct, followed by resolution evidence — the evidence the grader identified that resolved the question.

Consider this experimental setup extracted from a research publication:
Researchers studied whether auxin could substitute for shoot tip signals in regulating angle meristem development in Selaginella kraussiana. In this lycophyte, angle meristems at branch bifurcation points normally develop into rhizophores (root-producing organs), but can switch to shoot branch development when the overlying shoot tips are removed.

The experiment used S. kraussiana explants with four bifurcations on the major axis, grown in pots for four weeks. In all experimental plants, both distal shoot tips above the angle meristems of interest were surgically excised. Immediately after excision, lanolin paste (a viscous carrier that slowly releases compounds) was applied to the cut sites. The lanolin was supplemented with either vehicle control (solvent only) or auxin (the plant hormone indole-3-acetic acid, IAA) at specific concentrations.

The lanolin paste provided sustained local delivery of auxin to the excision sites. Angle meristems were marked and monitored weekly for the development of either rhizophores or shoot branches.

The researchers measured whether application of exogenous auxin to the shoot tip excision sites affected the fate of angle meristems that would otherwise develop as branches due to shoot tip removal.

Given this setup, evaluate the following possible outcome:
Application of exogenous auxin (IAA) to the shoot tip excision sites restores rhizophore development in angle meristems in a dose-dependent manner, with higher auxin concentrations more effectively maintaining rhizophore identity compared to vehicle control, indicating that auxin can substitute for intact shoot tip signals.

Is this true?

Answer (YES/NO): NO